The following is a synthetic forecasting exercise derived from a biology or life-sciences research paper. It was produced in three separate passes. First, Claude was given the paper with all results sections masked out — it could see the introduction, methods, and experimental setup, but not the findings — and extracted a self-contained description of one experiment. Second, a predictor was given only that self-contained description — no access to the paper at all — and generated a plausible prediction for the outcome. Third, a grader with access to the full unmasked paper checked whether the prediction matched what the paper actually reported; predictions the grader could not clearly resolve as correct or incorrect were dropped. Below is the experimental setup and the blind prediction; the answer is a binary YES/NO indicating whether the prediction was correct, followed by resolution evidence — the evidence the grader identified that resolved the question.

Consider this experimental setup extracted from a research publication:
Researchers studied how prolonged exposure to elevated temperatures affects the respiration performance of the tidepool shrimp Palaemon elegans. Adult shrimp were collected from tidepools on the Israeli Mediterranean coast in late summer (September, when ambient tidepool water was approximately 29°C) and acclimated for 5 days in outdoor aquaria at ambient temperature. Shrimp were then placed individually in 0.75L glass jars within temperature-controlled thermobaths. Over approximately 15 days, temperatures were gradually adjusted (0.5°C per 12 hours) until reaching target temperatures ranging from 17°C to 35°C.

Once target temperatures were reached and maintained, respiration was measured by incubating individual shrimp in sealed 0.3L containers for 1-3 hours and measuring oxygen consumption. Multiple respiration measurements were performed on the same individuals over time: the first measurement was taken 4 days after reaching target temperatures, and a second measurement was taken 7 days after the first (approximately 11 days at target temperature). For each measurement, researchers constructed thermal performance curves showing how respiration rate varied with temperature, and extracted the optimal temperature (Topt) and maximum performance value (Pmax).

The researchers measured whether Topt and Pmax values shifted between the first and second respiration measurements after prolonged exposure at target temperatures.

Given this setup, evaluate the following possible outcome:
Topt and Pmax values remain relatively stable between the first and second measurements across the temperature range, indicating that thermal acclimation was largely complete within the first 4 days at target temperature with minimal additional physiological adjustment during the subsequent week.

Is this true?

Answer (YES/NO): NO